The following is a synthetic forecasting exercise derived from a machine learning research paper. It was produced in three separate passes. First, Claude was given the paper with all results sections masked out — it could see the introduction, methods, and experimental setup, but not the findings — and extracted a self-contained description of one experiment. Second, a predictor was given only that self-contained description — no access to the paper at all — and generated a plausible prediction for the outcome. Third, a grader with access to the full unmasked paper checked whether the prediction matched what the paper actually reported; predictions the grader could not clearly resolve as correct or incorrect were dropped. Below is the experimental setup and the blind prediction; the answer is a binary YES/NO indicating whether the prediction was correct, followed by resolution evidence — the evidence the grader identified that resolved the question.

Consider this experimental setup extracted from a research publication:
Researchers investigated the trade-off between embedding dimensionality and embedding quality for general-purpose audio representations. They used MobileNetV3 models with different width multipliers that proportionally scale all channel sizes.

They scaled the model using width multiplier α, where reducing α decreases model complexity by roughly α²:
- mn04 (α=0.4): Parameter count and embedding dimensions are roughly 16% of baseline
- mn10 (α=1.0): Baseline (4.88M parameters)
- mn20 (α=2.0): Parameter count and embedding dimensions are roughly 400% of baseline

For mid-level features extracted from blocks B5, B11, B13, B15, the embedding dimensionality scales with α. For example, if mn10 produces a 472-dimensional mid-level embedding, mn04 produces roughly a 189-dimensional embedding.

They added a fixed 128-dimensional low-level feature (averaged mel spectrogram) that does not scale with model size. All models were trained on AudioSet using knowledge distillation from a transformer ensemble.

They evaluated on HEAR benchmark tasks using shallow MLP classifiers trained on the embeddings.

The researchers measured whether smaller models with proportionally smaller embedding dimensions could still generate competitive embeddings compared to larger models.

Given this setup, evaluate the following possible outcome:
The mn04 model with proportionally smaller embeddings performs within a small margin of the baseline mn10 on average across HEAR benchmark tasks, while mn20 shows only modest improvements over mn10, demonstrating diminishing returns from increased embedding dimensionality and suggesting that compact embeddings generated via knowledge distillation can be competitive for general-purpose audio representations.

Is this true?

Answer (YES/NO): NO